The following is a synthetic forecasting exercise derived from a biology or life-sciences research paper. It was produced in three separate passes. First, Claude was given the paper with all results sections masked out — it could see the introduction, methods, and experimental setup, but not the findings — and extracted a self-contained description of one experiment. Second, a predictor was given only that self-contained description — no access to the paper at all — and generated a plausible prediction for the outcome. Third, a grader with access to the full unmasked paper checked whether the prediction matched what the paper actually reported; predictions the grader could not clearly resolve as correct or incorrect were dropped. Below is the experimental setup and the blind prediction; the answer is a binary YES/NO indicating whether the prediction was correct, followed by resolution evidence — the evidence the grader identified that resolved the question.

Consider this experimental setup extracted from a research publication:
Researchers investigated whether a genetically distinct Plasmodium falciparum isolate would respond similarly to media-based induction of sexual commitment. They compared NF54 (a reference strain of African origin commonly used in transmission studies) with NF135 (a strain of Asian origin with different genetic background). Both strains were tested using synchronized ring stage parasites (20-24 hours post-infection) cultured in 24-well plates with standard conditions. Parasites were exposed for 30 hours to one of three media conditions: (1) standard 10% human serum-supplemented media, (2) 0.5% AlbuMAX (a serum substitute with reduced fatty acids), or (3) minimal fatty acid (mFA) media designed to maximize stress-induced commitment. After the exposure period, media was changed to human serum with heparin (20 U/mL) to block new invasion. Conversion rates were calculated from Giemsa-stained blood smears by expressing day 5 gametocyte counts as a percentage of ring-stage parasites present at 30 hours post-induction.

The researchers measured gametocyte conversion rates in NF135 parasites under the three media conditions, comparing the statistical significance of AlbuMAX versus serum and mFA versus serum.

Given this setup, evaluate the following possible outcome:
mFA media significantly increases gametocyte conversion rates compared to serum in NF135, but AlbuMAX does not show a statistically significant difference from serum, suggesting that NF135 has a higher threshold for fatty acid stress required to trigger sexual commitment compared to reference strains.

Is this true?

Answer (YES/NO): YES